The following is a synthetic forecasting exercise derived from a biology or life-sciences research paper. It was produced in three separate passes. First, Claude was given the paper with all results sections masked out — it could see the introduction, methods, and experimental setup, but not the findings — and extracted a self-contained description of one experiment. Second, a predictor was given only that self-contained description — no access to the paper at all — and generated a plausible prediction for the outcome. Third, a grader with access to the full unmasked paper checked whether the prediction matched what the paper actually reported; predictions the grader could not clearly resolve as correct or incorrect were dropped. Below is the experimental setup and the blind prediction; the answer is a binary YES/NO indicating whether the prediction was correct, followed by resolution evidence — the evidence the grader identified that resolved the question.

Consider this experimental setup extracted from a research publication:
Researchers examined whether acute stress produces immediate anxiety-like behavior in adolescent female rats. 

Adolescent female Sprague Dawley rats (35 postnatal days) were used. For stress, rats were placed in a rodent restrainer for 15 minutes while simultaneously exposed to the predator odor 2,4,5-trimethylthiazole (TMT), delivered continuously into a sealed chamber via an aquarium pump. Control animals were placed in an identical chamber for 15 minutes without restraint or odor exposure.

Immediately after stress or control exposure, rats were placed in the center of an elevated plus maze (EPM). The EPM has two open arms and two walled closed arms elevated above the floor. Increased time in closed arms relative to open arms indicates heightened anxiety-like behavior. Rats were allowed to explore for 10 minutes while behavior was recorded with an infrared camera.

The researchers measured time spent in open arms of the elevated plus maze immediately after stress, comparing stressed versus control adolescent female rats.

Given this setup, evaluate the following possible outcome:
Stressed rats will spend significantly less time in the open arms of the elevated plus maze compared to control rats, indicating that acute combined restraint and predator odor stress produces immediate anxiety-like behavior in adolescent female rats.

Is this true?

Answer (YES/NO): NO